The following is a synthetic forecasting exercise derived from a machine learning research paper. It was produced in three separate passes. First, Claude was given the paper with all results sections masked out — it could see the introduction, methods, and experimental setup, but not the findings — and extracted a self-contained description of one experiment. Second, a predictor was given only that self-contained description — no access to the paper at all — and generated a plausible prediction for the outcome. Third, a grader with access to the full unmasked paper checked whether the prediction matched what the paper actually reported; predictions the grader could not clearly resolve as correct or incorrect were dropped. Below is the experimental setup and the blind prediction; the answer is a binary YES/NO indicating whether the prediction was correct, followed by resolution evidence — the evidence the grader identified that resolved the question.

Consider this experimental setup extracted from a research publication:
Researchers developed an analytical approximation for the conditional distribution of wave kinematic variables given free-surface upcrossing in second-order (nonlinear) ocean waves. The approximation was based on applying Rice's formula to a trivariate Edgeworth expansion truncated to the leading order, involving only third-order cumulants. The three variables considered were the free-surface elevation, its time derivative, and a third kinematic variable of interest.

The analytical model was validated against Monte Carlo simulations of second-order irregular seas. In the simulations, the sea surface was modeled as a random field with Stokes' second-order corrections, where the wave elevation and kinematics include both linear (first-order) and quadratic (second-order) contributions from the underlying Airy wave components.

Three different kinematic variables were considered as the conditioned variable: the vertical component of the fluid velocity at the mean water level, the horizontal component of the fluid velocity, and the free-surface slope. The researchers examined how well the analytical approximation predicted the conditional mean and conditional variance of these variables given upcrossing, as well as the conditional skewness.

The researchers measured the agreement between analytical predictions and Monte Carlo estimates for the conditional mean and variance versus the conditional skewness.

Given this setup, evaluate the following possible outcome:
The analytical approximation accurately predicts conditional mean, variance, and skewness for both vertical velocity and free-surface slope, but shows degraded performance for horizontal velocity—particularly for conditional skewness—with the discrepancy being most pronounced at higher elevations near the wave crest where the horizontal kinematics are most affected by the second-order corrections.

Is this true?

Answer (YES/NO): NO